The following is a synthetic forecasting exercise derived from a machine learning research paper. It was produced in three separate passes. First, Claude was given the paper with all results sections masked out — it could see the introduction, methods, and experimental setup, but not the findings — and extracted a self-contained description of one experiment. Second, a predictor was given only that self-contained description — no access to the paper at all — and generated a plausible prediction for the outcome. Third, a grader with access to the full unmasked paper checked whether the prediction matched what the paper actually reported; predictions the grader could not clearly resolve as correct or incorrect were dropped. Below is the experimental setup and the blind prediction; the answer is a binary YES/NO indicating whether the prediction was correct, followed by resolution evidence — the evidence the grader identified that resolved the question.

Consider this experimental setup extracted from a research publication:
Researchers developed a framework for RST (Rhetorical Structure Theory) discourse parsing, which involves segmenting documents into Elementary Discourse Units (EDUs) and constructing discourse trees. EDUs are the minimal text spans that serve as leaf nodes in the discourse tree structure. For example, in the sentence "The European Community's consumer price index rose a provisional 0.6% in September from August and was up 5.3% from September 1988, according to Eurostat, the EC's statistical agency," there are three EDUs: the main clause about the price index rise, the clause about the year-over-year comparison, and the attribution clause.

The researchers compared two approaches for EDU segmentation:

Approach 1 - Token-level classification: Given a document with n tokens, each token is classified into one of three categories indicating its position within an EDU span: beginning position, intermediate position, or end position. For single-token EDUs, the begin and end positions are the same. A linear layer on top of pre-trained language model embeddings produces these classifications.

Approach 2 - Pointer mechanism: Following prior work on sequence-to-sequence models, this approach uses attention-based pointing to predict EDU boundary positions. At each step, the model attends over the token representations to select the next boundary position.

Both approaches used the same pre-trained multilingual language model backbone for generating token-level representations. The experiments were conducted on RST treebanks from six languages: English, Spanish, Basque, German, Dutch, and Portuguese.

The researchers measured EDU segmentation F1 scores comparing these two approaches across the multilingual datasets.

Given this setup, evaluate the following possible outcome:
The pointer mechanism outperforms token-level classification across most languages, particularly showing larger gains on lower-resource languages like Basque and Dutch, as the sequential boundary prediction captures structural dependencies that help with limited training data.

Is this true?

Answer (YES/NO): NO